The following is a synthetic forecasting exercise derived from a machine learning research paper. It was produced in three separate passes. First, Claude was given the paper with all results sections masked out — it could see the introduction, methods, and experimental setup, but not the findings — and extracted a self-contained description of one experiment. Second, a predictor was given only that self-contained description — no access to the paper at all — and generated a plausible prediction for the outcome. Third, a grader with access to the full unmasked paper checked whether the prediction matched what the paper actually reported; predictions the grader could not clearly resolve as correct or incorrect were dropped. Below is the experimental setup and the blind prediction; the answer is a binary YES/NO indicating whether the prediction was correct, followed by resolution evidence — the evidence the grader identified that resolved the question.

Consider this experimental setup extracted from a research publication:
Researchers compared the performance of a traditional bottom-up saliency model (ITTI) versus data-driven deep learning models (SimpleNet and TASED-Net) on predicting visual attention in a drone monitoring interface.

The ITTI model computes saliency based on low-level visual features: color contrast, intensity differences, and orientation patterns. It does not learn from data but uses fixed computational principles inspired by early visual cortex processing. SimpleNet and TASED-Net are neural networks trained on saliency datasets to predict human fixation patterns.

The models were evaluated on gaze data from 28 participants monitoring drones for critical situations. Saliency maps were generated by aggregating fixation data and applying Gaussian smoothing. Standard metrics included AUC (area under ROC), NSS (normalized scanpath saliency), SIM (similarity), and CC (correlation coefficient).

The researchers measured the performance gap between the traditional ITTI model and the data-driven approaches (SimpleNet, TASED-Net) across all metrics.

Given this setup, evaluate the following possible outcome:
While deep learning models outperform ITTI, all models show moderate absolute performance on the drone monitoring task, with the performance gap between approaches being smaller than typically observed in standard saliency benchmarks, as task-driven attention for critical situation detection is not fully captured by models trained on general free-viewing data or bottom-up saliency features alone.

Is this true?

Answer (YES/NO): NO